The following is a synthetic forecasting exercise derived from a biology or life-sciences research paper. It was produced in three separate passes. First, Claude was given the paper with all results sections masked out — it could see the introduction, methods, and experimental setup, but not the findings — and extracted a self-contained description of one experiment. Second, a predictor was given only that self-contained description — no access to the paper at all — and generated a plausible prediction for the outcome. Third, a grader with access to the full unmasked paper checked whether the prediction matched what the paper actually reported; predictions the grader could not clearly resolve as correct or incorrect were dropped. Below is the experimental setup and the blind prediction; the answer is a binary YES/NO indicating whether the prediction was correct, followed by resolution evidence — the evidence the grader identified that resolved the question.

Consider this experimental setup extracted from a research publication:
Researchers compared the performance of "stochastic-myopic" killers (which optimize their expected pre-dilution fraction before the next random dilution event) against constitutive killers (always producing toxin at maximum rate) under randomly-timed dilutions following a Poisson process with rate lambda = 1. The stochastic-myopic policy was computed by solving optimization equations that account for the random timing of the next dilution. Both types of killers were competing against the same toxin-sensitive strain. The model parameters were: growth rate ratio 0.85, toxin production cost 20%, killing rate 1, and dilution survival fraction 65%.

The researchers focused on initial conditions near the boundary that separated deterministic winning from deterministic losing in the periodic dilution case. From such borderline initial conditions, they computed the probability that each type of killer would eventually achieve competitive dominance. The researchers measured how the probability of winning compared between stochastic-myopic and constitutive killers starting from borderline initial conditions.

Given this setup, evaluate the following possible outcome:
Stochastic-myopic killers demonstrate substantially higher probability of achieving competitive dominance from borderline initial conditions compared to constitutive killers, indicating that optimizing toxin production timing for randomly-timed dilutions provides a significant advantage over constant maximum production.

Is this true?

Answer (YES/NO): YES